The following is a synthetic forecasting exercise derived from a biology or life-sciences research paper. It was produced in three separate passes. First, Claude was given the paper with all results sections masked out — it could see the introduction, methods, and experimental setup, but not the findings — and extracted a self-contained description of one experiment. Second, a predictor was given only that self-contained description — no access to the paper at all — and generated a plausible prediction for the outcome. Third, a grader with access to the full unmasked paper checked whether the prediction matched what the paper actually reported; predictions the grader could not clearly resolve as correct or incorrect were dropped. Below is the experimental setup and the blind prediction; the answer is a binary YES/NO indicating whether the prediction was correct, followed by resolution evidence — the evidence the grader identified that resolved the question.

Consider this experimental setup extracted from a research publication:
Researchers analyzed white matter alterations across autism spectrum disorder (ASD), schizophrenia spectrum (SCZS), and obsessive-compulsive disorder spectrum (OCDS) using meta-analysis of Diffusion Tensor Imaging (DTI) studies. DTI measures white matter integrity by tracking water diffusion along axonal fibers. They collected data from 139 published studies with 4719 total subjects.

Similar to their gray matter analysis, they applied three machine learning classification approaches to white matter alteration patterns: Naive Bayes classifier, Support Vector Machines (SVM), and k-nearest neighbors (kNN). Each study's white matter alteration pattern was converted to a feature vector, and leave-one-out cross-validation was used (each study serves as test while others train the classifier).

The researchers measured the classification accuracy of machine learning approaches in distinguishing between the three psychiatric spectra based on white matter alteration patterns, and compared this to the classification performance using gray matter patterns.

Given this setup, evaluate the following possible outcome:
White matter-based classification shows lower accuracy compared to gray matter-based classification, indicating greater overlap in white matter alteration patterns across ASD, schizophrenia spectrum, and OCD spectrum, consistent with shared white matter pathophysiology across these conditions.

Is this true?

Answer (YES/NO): YES